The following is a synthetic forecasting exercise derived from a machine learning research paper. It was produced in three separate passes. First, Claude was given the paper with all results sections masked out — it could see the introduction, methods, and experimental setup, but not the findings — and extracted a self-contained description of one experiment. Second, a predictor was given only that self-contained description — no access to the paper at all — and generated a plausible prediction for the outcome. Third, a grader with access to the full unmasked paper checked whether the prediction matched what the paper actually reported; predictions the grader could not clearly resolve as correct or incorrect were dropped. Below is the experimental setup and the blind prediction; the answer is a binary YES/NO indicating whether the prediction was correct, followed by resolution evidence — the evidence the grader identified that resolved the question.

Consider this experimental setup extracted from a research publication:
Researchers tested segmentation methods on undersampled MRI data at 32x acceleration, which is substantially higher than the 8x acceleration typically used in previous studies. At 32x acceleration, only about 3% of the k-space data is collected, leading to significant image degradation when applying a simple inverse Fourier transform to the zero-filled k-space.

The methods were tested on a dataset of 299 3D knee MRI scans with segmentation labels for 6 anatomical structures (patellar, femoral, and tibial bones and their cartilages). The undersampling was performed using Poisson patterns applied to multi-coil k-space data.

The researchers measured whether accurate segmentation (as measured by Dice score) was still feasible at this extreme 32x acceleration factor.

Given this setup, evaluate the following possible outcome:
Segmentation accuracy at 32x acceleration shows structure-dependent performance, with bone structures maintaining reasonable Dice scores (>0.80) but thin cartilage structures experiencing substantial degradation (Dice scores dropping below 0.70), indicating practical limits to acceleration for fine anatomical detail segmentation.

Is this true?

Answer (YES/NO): NO